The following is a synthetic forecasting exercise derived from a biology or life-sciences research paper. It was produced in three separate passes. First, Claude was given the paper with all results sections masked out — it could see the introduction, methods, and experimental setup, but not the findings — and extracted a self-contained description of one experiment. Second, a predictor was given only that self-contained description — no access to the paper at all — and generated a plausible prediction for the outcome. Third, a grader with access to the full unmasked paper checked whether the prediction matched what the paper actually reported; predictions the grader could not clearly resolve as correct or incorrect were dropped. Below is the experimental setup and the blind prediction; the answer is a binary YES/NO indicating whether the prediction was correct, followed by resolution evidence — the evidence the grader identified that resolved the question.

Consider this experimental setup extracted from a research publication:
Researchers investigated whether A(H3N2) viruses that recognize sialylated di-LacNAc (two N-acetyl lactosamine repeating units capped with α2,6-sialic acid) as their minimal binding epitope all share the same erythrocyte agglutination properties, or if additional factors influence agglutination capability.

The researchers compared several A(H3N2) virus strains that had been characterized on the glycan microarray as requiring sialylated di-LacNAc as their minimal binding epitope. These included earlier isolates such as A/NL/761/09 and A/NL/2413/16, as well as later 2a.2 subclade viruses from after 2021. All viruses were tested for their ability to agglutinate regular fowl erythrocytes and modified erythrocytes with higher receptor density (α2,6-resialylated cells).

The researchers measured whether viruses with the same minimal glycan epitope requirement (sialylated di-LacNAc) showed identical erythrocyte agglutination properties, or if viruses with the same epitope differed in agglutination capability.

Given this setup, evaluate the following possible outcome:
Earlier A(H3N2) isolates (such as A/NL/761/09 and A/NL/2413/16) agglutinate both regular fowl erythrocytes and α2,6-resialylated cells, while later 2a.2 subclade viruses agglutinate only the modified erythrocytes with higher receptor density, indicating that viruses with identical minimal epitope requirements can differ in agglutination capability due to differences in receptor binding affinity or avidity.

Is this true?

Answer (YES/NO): NO